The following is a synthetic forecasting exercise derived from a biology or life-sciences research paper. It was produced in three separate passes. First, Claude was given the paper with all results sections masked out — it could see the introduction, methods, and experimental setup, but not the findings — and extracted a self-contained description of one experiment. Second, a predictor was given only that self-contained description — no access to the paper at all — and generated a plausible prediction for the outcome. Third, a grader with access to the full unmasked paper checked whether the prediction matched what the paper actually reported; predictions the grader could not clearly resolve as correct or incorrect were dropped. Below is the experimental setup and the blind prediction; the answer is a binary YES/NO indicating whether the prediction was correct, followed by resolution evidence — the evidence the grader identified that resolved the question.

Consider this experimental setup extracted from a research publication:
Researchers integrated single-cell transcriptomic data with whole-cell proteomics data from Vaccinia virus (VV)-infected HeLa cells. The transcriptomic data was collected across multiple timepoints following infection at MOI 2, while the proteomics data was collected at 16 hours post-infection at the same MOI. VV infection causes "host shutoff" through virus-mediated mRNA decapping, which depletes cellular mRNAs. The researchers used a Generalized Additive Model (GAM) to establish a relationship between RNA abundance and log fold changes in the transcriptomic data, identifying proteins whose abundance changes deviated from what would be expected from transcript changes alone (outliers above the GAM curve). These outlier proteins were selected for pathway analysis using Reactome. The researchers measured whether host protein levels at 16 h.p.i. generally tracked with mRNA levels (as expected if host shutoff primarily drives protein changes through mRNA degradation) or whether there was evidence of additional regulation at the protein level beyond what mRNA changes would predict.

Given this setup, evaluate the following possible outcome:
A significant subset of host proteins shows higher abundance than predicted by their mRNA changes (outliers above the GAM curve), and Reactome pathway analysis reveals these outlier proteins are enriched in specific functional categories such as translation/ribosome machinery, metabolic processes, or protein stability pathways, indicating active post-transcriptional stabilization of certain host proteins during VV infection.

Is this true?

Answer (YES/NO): NO